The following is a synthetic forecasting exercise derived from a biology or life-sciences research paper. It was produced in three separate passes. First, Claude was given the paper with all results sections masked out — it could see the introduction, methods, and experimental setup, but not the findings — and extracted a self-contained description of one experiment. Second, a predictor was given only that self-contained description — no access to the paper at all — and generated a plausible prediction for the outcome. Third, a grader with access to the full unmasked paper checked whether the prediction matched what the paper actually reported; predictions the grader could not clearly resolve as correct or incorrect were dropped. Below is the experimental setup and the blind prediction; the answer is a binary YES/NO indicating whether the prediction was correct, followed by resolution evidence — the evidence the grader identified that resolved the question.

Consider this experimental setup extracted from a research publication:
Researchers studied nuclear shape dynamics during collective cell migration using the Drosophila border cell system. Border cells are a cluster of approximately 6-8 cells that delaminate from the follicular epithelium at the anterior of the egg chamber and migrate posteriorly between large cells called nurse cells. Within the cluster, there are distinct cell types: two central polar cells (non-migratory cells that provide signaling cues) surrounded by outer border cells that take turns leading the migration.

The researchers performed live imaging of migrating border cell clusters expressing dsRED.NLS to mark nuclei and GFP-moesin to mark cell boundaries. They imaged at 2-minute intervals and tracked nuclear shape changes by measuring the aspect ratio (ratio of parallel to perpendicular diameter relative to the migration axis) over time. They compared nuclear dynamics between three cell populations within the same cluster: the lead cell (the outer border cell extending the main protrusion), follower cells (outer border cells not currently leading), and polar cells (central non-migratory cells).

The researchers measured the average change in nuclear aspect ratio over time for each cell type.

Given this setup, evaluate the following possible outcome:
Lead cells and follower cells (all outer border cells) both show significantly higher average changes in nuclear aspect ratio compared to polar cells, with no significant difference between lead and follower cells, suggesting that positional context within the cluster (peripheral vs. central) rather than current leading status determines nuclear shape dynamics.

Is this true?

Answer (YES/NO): NO